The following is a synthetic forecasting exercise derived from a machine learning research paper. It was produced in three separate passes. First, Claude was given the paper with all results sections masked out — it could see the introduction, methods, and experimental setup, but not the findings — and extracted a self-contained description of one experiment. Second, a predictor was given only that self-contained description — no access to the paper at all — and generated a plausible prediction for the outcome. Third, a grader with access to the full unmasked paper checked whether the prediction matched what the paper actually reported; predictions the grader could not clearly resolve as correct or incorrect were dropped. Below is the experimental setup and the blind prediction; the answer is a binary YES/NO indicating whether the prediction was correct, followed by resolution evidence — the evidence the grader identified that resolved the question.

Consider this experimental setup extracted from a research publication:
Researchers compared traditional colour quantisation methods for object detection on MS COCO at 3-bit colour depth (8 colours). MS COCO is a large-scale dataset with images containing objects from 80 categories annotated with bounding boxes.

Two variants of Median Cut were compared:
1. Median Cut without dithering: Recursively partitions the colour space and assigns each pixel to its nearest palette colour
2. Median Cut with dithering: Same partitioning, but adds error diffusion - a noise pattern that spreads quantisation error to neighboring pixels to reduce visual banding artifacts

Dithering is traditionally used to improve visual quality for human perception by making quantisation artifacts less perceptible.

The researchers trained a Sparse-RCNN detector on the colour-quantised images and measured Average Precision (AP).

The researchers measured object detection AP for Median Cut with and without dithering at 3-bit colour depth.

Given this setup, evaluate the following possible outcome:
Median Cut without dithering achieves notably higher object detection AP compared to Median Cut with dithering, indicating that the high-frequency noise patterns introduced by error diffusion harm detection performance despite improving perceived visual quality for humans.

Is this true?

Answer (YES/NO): NO